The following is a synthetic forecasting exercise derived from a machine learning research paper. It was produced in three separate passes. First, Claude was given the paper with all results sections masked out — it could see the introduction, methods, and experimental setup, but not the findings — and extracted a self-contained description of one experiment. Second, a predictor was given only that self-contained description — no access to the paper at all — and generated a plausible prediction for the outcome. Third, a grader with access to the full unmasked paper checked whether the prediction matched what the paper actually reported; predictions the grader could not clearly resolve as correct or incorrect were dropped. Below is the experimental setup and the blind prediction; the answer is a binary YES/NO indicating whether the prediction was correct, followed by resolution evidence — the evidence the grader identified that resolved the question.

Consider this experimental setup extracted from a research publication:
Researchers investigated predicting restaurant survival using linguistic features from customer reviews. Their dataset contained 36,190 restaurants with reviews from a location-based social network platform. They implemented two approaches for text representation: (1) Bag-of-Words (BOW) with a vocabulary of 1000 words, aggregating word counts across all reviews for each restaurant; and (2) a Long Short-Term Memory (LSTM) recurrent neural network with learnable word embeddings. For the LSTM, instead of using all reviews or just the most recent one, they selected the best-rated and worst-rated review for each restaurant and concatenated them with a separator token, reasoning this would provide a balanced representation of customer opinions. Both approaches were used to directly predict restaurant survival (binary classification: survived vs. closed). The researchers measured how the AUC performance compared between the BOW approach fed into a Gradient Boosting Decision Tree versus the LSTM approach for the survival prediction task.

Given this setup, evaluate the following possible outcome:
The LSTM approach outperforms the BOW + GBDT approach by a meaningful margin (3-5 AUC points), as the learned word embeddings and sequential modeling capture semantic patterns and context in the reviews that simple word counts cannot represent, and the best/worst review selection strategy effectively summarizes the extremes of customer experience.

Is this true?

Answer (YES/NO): NO